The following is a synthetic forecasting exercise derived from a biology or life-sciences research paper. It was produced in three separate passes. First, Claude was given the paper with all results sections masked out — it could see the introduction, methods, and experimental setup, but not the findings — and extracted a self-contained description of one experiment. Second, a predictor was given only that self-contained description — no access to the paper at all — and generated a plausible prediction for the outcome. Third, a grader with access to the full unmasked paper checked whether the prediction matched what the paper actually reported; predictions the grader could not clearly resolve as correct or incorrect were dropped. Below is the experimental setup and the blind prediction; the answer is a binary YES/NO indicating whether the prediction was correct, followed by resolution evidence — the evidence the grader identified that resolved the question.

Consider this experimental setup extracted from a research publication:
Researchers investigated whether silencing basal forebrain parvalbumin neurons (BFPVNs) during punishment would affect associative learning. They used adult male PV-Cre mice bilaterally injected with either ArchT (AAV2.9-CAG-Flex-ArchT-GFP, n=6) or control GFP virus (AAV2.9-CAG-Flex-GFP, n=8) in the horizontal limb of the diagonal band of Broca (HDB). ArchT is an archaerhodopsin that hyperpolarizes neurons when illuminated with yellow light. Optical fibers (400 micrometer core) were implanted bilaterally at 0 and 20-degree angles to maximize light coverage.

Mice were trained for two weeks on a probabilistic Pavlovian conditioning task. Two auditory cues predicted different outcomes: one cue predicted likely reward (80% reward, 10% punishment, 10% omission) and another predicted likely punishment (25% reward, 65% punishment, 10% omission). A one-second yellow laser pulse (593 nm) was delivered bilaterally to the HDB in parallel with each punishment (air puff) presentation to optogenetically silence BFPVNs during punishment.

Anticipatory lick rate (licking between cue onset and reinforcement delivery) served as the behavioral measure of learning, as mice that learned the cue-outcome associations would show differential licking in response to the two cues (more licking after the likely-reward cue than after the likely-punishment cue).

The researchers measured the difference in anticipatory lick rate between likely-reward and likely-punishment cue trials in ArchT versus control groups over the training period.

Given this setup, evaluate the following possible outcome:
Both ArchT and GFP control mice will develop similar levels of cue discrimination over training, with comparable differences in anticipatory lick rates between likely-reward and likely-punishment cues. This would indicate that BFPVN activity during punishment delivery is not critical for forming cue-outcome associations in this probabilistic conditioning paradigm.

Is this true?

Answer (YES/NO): NO